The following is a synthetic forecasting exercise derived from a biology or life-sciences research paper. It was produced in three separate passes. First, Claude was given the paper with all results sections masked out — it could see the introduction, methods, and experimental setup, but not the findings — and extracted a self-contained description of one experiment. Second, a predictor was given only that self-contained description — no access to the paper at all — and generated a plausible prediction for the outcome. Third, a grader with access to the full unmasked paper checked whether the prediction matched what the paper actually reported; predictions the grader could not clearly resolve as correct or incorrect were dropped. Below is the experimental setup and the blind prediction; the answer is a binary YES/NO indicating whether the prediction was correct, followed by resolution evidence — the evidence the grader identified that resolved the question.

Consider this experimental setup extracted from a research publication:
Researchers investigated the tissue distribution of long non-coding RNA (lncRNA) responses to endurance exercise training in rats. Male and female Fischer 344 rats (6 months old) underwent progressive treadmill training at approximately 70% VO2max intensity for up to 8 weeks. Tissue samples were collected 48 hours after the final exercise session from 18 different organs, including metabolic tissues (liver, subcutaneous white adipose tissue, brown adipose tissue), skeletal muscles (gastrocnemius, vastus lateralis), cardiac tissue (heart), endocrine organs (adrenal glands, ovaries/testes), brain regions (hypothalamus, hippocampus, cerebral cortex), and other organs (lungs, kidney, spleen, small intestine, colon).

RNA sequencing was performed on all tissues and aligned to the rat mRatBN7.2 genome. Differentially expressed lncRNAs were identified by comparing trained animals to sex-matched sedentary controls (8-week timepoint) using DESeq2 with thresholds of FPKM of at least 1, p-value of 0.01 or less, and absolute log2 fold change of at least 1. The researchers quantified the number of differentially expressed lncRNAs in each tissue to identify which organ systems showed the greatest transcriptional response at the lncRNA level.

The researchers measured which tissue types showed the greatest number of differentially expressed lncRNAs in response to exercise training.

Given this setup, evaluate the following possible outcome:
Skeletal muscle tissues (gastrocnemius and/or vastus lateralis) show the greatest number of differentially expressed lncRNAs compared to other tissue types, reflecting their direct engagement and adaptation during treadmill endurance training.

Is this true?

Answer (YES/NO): NO